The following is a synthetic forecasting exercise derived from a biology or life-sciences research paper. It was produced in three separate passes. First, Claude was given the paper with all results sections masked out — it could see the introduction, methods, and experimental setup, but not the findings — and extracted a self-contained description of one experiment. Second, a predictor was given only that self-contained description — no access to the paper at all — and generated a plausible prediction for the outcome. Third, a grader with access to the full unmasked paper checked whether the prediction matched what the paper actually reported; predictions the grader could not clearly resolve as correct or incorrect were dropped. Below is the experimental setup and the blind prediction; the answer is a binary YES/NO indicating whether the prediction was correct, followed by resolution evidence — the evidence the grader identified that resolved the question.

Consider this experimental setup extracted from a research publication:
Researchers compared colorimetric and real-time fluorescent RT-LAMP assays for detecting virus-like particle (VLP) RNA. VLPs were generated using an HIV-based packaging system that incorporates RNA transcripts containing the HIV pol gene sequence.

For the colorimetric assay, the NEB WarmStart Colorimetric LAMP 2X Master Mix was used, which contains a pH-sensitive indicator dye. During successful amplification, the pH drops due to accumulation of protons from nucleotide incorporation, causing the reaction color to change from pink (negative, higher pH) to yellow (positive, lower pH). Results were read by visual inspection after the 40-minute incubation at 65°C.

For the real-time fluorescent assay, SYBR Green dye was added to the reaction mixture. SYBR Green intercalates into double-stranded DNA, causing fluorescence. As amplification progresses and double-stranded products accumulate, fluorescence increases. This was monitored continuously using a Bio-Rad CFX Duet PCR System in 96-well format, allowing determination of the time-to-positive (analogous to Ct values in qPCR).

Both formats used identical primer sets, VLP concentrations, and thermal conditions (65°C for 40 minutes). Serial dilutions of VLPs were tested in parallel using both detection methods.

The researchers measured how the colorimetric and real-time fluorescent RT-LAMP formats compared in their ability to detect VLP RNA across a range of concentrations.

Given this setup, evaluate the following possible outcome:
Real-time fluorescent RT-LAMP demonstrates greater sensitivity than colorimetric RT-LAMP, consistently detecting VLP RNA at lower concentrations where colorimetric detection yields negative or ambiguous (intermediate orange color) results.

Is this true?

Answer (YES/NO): NO